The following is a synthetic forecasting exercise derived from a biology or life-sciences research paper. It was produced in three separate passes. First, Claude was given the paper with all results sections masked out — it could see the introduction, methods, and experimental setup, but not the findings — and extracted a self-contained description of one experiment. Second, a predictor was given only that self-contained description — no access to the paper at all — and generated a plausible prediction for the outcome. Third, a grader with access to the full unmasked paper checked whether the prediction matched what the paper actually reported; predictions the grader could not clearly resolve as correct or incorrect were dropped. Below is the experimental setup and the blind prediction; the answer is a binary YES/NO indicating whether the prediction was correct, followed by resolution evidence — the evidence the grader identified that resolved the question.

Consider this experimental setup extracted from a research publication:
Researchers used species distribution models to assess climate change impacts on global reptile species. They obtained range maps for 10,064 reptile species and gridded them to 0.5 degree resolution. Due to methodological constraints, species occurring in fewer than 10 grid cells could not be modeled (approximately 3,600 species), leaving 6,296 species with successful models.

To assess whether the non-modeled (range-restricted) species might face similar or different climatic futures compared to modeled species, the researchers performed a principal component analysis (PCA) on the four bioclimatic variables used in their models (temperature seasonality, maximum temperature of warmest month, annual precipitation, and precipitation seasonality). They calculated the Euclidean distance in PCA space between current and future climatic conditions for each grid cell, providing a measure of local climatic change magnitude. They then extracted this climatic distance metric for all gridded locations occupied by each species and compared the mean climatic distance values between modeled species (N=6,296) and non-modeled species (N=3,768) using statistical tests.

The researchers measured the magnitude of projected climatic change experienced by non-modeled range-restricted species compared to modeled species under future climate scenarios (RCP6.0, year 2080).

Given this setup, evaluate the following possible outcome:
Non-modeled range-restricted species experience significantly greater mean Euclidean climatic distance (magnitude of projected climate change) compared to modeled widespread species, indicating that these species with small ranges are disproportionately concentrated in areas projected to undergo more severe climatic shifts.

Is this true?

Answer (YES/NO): YES